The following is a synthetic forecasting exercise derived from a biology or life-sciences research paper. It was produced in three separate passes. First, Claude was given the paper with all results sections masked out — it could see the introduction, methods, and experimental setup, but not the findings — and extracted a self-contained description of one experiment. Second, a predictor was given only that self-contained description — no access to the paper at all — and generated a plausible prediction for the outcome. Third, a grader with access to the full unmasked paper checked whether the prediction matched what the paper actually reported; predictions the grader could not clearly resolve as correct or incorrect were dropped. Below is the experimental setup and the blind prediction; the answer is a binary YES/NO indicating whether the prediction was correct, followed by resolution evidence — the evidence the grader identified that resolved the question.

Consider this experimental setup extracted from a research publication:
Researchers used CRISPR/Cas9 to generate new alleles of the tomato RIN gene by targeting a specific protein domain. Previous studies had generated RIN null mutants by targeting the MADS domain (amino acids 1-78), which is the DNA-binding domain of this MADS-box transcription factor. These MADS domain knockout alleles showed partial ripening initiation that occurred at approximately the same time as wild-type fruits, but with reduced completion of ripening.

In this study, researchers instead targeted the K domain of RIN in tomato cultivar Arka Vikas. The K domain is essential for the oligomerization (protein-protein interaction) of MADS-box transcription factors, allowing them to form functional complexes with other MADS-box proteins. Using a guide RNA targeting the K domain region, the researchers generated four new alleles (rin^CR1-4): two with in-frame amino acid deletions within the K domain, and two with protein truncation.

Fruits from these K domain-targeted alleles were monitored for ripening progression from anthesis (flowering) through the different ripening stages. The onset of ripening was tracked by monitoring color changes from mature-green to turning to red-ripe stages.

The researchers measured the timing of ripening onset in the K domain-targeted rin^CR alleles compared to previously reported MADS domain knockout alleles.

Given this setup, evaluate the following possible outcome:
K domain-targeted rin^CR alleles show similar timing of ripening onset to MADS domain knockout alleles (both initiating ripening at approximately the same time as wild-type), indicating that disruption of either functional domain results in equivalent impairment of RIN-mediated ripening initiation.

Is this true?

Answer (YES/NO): NO